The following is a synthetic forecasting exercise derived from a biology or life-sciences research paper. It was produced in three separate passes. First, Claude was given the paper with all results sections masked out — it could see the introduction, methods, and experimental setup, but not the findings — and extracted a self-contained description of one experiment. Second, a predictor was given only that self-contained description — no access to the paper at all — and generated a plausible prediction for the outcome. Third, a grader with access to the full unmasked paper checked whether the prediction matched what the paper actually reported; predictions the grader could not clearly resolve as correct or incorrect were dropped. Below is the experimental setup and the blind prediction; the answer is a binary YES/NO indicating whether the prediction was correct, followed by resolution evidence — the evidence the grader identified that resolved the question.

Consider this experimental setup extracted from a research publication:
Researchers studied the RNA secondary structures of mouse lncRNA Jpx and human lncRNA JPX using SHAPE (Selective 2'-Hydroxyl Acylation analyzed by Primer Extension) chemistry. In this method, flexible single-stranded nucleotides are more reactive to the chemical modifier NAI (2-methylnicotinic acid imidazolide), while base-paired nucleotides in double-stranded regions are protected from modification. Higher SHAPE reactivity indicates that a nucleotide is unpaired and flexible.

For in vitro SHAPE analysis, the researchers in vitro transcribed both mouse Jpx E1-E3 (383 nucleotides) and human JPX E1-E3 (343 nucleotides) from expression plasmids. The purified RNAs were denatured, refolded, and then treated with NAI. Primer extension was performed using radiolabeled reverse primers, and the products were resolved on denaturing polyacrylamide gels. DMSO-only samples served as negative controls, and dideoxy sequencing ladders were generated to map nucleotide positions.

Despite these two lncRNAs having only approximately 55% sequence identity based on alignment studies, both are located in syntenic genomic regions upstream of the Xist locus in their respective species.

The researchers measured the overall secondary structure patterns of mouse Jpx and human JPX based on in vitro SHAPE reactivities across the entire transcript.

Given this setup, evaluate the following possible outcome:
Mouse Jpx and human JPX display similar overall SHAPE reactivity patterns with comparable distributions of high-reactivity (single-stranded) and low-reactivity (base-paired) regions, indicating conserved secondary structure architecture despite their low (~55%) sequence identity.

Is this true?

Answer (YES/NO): NO